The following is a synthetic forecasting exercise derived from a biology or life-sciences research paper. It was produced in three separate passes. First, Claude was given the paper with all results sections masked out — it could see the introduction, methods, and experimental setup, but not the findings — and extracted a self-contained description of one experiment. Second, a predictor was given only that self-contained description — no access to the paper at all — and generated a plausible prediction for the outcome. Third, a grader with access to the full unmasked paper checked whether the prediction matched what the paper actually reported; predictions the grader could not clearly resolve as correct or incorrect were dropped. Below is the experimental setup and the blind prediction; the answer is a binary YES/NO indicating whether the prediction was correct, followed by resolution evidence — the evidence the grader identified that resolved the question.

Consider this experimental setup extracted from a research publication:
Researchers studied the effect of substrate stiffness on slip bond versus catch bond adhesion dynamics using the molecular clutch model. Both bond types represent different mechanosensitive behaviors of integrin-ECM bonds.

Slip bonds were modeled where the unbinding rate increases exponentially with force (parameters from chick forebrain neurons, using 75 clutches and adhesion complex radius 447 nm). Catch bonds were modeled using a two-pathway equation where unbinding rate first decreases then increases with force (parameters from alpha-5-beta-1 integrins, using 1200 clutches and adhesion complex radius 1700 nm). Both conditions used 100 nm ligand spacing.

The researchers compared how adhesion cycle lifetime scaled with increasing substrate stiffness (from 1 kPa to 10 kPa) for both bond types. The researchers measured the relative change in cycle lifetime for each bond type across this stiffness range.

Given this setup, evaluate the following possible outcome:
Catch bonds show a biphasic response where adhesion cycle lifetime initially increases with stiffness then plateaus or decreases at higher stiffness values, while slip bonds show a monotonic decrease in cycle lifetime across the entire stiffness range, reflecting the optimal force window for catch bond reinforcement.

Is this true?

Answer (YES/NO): NO